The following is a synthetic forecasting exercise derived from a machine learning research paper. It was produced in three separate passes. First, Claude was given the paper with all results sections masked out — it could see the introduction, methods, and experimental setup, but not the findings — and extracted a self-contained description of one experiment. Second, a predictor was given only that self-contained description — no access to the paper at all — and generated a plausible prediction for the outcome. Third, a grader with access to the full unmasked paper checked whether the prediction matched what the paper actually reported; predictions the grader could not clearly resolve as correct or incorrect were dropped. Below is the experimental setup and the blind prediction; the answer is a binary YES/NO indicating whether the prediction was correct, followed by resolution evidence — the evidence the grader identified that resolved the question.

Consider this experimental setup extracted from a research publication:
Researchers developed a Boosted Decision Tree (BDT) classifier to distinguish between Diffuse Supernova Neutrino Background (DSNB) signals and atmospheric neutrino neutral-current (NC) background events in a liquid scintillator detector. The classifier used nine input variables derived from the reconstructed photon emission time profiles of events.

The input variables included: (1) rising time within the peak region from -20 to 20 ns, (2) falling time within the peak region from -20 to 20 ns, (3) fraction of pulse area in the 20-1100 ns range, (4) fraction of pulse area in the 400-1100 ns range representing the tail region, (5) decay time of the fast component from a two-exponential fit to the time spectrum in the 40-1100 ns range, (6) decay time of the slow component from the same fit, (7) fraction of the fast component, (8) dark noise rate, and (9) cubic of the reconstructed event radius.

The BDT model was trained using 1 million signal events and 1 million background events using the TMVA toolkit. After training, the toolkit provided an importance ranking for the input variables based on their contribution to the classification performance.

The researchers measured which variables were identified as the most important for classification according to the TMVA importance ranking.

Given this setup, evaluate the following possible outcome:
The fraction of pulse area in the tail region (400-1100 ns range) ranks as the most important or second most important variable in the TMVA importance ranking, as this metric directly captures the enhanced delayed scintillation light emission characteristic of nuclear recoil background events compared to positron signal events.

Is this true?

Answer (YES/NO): NO